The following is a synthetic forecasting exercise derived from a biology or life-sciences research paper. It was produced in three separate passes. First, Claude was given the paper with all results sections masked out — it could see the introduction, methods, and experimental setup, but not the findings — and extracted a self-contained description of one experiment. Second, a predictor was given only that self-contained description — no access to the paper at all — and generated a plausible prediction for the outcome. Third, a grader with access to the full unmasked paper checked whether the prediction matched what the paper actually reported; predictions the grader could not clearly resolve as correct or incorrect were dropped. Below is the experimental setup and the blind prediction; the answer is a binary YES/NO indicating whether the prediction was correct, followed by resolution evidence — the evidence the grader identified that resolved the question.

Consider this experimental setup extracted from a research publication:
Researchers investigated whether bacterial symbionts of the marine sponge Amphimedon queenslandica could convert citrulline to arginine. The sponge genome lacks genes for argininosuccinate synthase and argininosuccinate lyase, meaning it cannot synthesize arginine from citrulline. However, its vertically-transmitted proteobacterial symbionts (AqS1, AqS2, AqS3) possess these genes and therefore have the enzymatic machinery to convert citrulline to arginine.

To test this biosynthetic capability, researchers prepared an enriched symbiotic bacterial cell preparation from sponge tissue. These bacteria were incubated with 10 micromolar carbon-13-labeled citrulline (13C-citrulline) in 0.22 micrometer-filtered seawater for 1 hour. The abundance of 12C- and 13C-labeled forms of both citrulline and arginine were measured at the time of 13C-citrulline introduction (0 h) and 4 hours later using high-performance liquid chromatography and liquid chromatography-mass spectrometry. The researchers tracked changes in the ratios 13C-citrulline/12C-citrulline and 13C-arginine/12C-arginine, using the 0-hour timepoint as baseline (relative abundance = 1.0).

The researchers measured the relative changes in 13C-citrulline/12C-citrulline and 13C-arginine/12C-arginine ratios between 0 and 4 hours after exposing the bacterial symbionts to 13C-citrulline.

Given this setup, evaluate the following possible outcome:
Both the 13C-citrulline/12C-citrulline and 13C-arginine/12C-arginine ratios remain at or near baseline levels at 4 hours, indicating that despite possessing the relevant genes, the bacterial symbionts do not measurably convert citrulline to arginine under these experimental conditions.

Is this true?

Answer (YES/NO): NO